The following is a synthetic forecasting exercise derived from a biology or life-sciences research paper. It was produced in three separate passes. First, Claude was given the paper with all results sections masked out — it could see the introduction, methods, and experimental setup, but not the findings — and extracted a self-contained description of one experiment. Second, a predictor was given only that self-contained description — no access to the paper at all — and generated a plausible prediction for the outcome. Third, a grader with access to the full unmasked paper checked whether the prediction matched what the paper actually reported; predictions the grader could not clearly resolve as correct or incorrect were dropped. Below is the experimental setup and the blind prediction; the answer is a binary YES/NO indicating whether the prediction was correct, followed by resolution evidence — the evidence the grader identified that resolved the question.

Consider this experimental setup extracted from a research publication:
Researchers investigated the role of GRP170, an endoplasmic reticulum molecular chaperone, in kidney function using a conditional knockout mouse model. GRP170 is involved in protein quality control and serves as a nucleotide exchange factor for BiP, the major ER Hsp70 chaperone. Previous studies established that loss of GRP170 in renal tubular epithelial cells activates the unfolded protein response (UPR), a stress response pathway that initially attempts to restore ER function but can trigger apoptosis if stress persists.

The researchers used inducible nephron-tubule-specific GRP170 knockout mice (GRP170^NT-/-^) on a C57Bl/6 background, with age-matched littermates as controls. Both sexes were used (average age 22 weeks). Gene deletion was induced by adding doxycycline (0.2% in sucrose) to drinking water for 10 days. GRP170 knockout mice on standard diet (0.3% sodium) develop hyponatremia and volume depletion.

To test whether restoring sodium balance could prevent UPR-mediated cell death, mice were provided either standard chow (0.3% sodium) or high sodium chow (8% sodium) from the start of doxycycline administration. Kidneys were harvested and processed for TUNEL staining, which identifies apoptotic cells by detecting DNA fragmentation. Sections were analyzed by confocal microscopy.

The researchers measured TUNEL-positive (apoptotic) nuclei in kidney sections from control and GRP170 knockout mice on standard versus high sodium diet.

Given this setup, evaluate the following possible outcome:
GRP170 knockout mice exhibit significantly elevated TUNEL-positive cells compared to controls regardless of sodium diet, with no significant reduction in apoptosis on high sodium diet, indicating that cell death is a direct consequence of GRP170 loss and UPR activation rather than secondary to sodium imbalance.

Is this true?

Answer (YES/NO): YES